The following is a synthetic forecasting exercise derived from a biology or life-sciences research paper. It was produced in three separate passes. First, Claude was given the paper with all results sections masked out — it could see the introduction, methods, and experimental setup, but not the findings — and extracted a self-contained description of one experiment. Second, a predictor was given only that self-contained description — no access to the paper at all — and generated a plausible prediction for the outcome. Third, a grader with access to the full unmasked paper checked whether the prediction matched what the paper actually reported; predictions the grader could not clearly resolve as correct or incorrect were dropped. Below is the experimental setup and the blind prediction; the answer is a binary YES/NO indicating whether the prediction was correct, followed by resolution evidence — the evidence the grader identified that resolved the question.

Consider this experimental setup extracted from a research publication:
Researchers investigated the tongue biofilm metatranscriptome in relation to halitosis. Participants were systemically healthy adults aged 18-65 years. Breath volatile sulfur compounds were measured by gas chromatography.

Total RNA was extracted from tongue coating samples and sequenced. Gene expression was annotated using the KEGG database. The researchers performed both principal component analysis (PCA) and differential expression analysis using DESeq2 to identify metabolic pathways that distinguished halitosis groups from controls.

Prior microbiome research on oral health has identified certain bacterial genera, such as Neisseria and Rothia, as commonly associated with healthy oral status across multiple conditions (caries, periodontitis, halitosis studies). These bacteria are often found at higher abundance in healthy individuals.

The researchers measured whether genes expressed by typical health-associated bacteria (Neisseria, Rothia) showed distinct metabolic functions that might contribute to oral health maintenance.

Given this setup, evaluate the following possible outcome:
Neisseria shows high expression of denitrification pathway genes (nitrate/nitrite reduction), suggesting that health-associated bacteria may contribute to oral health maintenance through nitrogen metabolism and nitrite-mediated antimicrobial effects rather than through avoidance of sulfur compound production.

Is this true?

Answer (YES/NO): NO